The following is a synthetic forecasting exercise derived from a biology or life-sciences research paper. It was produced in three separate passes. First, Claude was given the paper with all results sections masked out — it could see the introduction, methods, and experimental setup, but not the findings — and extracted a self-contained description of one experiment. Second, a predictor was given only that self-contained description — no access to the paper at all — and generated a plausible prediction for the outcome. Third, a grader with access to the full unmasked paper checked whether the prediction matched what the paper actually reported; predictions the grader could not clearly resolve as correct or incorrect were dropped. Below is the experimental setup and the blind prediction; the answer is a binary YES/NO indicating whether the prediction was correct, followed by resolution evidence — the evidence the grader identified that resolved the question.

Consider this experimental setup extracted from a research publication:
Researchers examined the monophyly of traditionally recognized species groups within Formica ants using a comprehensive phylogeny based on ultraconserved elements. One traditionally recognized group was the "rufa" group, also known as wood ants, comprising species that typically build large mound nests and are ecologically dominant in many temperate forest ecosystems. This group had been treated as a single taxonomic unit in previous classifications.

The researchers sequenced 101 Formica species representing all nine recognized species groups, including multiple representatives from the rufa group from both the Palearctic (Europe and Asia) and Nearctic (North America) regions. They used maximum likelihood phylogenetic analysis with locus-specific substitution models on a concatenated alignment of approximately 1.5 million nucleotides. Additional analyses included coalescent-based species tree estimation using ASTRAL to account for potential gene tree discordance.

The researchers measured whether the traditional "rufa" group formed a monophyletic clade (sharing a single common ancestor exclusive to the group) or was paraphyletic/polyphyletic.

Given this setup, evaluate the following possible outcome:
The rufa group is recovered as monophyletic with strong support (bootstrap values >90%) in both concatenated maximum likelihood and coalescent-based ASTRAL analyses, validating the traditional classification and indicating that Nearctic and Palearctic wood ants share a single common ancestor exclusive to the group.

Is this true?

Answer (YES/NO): NO